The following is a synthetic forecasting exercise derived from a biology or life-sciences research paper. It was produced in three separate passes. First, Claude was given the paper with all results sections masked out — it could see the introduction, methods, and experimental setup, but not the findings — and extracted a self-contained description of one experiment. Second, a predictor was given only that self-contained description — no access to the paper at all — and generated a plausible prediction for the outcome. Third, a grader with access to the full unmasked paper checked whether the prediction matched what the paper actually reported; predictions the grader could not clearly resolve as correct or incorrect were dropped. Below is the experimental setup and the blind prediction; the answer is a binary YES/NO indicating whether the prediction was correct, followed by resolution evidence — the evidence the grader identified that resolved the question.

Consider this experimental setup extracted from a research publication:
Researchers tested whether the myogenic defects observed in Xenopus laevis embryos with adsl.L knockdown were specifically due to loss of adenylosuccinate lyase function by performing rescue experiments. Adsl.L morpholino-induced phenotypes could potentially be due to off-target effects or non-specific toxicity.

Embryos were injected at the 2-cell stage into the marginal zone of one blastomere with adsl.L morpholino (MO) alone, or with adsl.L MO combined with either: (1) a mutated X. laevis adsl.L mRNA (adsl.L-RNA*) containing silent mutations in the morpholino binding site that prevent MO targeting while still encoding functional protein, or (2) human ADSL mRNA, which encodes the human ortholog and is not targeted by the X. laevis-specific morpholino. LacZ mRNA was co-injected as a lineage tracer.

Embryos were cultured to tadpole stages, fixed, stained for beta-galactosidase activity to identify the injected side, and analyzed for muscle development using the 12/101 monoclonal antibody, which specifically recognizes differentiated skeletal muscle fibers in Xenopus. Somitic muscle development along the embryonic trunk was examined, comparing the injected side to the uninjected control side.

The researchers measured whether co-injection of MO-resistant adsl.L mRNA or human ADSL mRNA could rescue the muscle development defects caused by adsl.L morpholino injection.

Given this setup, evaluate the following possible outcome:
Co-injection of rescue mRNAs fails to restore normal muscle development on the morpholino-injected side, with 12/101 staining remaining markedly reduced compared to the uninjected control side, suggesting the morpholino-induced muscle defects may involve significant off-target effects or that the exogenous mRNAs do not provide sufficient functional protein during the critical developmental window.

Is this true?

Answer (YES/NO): NO